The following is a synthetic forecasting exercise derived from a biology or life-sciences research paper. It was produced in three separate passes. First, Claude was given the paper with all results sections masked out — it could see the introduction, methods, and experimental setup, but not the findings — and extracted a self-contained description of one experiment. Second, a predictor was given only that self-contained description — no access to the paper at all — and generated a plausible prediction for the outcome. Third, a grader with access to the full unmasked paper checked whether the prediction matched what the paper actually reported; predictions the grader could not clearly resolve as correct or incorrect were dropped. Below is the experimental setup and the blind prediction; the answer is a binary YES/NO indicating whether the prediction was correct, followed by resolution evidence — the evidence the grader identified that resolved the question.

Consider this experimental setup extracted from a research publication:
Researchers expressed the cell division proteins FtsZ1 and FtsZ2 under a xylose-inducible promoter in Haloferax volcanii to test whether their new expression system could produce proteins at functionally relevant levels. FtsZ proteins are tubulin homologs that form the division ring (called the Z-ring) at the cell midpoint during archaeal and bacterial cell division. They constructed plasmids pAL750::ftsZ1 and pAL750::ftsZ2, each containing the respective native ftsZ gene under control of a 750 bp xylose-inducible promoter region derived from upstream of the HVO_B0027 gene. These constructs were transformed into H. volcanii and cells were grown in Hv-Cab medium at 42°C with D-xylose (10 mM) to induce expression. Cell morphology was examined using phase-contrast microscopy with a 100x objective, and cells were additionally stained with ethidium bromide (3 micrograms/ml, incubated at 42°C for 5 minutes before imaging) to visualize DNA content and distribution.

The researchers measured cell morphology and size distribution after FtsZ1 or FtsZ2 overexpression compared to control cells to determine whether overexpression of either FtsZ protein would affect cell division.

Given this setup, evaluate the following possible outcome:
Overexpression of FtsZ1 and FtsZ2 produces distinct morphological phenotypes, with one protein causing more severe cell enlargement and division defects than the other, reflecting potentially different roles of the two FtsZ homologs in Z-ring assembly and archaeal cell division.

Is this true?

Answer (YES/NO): YES